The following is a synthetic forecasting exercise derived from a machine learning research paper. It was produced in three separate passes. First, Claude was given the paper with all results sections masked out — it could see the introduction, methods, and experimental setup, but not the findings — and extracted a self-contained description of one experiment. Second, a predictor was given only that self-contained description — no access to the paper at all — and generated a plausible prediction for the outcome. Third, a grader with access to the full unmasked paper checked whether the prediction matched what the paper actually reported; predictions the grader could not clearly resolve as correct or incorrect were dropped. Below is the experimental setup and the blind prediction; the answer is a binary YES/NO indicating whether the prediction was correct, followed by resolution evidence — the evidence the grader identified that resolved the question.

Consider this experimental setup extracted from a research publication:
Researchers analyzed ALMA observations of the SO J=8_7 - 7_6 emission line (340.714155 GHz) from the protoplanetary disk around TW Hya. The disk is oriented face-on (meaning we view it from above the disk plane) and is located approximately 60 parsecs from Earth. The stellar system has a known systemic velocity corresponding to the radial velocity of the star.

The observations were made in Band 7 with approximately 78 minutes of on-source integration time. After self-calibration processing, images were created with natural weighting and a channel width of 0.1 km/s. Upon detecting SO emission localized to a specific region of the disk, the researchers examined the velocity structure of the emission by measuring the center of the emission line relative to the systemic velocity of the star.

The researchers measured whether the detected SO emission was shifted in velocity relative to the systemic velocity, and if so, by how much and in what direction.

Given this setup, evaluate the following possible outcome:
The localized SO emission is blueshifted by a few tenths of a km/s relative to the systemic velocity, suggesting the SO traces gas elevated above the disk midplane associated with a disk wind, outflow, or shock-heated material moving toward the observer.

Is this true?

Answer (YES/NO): NO